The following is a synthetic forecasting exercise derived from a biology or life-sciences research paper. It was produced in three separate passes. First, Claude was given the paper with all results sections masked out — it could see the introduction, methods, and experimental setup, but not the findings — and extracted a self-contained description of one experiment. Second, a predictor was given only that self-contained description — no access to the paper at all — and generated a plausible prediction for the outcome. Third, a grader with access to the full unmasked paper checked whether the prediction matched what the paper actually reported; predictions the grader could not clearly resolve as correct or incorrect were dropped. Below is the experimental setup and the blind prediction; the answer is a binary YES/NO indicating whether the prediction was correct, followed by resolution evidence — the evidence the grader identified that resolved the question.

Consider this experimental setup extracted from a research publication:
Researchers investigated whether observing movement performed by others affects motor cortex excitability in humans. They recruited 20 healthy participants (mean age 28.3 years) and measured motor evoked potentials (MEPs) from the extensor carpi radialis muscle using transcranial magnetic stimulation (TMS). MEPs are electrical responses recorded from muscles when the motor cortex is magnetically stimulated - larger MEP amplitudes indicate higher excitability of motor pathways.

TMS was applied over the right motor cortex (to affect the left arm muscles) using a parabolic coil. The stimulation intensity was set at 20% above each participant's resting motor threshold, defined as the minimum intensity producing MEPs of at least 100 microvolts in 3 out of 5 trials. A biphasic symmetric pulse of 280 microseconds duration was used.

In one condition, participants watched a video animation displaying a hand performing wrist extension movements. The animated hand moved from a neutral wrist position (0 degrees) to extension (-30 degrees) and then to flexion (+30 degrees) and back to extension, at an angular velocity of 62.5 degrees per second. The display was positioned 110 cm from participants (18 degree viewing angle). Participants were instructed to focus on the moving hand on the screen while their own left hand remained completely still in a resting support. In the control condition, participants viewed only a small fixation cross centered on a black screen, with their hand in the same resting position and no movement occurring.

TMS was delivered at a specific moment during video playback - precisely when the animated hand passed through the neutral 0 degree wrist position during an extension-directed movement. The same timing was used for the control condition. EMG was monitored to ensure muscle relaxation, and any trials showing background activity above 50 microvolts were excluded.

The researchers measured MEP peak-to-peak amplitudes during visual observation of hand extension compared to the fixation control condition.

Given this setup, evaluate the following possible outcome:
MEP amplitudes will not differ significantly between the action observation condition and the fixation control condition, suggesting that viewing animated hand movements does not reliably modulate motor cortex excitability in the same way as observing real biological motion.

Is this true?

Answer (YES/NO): NO